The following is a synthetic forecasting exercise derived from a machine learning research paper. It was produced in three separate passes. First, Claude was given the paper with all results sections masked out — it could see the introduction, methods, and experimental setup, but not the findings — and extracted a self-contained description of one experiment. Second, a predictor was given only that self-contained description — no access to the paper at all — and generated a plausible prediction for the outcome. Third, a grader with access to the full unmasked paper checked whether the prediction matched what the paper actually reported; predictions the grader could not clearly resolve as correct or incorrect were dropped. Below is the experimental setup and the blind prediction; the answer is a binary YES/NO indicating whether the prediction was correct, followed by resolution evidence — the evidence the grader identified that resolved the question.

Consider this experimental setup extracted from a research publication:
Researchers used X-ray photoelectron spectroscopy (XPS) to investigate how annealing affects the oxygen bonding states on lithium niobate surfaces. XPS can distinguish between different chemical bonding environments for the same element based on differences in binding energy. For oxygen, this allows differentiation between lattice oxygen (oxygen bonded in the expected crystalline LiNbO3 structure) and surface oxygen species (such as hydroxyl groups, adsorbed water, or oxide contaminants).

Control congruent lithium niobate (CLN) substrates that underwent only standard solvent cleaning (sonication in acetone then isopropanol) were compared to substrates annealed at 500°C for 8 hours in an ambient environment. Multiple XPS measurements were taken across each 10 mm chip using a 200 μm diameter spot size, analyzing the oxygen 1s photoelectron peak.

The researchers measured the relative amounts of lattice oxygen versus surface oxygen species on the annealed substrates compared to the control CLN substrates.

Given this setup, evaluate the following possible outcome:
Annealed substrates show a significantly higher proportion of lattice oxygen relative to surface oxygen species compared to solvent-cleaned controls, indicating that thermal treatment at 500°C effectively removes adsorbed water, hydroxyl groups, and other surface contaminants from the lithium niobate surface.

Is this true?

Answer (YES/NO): YES